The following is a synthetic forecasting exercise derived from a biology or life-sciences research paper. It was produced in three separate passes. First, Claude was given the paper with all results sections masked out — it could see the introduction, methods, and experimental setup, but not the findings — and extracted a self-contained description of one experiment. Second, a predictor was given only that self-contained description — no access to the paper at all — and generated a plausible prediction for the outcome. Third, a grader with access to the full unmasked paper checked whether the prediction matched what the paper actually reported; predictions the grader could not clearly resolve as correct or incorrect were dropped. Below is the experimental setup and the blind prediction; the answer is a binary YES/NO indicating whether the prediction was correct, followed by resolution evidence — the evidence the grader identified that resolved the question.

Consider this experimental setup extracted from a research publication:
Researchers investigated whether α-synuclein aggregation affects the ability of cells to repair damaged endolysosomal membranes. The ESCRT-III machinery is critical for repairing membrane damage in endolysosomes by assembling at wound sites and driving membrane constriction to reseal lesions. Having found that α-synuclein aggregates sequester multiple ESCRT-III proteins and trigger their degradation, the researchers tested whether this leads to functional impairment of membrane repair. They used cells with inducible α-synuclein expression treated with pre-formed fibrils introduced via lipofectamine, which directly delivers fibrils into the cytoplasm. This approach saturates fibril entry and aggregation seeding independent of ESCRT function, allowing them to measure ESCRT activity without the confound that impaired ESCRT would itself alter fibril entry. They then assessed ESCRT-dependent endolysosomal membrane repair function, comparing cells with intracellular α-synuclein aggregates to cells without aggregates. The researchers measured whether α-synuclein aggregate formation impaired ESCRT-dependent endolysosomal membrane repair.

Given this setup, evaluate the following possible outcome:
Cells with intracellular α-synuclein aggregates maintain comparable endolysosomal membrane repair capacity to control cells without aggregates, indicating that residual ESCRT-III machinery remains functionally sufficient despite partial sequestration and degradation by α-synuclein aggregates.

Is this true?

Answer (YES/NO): NO